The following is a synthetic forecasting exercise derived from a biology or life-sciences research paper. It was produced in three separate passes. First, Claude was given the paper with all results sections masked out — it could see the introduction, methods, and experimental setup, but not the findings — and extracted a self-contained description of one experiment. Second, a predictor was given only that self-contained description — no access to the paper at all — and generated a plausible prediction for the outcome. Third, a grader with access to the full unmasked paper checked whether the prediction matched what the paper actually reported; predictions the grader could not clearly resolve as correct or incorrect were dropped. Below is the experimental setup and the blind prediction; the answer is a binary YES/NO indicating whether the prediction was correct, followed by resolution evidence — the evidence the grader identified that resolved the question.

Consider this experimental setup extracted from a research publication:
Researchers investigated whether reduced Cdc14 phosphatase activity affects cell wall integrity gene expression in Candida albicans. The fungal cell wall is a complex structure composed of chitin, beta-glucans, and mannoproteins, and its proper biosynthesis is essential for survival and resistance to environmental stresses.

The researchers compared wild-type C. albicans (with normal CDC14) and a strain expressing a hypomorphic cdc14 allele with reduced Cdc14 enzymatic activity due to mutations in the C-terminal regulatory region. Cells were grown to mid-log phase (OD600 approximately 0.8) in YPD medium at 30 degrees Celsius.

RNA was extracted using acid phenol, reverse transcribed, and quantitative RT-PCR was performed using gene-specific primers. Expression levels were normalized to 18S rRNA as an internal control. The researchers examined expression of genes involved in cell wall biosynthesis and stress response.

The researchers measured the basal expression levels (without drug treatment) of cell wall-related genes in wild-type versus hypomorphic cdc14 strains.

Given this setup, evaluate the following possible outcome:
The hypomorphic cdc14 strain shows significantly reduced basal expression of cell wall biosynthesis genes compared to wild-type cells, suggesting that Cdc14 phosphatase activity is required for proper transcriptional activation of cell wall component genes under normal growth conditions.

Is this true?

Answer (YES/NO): NO